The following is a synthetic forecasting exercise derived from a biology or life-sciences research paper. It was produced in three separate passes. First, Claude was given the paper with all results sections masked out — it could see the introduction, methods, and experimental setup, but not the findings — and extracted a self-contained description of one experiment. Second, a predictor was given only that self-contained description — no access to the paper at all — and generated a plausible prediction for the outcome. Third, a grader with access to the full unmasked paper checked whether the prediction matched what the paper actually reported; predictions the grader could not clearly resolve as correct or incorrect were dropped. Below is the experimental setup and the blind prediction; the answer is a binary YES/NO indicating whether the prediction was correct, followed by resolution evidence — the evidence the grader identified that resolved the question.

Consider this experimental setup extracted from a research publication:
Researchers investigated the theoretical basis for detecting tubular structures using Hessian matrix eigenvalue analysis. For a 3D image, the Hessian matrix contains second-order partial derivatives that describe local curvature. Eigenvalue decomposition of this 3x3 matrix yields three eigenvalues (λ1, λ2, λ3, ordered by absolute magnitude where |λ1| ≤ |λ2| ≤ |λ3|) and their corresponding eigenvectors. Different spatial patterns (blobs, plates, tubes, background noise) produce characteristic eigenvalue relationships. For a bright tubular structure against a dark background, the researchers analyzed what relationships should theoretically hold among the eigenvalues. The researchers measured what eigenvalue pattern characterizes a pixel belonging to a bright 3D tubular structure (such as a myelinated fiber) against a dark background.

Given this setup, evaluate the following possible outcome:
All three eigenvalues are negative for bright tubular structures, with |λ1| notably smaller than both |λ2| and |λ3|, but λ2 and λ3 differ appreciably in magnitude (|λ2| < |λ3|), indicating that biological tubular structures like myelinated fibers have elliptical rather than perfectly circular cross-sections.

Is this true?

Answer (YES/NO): NO